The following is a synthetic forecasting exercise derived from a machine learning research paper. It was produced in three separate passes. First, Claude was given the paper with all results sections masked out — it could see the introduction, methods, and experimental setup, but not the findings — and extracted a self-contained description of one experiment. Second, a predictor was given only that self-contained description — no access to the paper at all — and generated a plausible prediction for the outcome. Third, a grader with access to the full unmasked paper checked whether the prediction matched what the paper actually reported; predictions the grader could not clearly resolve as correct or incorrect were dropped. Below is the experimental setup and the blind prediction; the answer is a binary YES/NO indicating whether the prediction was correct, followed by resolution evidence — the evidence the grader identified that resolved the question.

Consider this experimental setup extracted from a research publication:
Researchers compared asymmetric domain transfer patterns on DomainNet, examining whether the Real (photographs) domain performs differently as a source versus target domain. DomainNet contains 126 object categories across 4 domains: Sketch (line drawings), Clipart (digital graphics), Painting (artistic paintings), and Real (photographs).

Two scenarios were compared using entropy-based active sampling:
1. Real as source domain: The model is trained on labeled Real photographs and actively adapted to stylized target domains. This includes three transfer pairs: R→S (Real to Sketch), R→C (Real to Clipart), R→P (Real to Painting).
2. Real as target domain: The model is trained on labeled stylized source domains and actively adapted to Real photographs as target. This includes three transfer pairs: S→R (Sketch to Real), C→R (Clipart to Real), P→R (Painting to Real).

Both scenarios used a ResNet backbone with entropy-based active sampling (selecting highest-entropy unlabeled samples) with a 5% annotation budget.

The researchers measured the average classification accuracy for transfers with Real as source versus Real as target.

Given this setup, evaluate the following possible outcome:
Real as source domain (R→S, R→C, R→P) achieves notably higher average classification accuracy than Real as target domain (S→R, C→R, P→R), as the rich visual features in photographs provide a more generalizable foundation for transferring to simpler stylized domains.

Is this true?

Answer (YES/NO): NO